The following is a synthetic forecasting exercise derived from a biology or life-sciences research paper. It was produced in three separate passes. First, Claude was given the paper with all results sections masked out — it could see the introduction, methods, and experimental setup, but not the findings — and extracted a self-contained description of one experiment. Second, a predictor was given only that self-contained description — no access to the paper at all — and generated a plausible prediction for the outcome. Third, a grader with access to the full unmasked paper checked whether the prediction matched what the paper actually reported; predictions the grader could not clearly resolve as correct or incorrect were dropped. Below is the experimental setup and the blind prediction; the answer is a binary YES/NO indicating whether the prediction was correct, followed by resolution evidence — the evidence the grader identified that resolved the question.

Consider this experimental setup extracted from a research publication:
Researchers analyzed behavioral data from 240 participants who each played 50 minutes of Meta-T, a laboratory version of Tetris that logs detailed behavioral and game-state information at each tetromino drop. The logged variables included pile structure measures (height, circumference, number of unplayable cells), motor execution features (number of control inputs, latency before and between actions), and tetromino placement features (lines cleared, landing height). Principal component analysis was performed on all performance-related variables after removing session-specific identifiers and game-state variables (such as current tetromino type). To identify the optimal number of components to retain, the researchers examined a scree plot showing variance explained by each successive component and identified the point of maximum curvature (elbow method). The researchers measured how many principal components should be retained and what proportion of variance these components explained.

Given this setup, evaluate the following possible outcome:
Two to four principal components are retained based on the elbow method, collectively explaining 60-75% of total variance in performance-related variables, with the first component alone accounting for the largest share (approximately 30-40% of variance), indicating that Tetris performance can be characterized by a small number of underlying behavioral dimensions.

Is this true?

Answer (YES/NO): NO